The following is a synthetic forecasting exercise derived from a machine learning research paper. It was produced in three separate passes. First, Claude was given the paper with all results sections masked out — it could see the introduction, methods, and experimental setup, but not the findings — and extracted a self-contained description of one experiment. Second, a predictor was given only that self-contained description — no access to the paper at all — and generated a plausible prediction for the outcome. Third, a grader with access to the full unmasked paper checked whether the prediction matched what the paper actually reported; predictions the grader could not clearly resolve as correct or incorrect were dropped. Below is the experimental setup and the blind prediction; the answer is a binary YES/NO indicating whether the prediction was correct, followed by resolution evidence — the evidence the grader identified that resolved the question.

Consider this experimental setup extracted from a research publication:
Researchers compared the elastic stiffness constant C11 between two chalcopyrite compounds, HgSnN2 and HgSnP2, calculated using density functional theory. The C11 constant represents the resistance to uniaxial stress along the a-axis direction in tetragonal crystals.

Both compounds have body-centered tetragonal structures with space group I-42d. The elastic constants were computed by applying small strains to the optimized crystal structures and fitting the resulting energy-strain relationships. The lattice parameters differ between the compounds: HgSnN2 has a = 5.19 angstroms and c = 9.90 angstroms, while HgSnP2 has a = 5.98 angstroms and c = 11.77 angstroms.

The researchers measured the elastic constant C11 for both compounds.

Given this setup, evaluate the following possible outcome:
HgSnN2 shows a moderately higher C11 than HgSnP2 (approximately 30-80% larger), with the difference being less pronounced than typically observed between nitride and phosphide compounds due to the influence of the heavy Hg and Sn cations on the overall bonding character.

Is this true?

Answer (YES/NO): NO